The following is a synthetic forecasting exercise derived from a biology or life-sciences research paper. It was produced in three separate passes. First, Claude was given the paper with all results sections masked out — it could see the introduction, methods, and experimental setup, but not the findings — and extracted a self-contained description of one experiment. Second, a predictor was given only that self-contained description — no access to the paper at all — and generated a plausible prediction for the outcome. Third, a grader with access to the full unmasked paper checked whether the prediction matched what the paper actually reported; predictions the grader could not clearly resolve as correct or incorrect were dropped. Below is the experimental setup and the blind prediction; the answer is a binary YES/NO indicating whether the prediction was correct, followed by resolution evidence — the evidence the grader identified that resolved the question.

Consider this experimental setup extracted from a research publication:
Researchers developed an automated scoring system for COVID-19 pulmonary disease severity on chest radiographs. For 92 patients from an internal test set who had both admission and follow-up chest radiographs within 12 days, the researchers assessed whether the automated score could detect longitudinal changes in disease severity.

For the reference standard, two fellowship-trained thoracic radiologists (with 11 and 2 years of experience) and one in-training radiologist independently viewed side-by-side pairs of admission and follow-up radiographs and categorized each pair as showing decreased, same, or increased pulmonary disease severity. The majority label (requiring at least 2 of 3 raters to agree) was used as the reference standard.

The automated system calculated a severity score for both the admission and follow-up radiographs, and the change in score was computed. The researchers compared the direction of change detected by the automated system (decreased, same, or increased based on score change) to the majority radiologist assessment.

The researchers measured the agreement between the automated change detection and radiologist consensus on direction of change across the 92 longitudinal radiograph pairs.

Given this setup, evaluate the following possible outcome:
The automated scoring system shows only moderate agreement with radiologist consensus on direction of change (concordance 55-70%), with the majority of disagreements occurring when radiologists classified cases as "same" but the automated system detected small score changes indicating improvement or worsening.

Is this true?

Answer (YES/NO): NO